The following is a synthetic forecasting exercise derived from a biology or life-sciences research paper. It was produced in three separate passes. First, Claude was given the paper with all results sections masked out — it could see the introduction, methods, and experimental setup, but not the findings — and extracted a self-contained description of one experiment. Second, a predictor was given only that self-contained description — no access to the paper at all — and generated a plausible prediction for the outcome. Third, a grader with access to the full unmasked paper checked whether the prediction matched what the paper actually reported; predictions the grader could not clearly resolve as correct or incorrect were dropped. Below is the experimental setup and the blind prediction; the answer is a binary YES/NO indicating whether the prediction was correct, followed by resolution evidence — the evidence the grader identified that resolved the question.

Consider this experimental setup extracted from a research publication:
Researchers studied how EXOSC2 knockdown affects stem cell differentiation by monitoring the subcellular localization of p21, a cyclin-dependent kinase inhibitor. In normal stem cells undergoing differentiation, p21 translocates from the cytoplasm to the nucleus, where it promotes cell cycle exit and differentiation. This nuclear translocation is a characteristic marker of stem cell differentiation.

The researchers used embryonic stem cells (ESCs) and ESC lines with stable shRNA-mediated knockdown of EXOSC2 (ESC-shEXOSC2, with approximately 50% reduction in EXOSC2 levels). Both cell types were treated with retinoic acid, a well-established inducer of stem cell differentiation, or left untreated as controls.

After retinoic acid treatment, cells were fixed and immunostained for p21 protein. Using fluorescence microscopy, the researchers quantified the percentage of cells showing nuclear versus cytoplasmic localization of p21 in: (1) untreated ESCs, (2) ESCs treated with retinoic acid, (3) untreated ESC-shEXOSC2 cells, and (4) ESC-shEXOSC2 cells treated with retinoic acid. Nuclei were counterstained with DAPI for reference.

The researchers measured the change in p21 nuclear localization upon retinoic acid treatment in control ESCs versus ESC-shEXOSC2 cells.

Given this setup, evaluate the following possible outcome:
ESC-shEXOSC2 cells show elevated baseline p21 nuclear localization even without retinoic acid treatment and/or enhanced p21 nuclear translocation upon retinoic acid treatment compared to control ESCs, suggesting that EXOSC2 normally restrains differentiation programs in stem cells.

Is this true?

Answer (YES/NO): NO